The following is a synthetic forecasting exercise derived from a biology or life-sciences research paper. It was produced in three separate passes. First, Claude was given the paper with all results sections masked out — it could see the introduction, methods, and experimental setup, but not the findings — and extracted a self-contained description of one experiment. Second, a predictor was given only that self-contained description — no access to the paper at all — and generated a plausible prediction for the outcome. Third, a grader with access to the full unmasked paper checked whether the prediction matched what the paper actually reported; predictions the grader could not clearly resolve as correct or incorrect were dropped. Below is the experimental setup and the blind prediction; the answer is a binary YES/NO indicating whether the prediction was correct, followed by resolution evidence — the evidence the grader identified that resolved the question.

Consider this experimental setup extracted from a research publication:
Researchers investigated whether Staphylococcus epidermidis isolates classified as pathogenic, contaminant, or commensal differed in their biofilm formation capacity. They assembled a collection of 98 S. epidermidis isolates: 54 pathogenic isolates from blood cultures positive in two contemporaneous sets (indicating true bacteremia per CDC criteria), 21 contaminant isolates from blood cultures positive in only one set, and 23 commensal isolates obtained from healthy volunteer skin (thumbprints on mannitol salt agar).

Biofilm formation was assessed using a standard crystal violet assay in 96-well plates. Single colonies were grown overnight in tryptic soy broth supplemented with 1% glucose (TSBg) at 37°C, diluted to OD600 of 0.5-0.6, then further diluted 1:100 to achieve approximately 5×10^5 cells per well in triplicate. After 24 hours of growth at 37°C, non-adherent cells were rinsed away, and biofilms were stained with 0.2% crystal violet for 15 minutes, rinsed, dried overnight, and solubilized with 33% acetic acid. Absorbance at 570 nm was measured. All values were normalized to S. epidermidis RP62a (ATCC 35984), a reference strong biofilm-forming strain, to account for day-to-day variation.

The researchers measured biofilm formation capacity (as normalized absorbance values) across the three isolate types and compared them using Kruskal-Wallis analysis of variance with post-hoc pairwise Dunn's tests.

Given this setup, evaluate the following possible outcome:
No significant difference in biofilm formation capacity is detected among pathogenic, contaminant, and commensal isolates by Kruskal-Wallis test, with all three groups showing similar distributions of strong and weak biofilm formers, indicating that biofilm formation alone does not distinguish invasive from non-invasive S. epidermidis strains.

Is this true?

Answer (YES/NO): YES